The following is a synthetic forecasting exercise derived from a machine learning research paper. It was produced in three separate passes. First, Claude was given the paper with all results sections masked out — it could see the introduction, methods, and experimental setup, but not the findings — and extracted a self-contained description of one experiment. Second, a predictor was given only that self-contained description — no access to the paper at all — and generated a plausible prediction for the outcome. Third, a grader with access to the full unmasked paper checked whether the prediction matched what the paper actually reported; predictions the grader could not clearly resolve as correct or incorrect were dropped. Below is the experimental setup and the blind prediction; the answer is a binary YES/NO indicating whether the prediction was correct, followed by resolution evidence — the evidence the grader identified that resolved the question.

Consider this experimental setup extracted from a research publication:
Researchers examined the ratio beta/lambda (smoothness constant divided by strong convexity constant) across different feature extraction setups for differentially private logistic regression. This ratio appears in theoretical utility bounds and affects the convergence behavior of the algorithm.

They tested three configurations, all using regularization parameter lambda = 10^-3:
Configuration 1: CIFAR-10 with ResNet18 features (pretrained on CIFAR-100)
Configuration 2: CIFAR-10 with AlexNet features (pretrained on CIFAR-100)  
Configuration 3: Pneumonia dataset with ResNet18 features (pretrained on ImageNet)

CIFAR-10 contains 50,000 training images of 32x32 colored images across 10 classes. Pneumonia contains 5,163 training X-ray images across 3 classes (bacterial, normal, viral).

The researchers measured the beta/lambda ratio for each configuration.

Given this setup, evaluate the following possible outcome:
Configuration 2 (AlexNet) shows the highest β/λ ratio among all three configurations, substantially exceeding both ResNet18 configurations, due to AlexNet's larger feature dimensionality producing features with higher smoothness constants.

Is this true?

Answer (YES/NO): YES